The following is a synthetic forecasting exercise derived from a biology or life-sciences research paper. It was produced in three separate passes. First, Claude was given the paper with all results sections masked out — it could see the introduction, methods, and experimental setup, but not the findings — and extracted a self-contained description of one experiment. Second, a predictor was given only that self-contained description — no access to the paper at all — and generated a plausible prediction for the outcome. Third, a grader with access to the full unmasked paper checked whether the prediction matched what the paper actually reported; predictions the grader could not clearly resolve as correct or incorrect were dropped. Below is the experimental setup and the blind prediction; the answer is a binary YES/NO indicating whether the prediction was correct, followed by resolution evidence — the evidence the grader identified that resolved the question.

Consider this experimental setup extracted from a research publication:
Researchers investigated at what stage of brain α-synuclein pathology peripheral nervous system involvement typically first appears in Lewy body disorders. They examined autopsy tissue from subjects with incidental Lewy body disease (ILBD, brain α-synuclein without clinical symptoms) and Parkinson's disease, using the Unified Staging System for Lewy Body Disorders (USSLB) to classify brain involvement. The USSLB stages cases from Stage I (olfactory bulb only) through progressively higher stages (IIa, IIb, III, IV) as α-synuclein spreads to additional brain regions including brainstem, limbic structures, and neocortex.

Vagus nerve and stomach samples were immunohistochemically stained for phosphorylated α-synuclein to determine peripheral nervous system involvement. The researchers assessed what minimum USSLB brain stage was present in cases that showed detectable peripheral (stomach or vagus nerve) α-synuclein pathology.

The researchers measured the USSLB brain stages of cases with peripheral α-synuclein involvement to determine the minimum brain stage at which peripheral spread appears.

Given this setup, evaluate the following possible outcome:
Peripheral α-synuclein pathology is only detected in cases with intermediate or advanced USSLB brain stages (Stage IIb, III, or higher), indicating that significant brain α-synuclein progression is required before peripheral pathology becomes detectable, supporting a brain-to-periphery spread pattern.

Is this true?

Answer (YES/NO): NO